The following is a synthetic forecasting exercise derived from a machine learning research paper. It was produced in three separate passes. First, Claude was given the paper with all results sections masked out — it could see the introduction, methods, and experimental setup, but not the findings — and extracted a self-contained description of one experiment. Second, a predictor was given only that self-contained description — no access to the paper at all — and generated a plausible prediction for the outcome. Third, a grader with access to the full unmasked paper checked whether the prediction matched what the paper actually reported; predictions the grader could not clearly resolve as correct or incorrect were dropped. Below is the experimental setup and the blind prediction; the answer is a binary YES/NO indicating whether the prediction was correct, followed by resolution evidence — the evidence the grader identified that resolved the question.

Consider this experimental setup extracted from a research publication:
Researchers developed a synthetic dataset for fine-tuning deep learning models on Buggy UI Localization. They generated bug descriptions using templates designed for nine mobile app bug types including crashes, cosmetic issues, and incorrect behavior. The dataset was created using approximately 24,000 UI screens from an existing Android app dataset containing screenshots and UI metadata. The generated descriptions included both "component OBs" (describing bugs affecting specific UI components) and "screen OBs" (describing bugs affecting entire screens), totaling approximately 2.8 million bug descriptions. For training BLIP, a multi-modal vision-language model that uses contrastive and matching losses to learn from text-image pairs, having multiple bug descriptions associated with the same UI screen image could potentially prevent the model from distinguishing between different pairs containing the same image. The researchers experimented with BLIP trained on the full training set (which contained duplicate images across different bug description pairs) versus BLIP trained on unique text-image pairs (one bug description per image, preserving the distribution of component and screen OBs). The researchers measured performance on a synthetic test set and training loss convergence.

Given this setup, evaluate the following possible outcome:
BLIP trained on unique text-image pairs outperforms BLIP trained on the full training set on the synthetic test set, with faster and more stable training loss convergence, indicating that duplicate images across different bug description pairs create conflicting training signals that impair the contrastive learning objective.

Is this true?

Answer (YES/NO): NO